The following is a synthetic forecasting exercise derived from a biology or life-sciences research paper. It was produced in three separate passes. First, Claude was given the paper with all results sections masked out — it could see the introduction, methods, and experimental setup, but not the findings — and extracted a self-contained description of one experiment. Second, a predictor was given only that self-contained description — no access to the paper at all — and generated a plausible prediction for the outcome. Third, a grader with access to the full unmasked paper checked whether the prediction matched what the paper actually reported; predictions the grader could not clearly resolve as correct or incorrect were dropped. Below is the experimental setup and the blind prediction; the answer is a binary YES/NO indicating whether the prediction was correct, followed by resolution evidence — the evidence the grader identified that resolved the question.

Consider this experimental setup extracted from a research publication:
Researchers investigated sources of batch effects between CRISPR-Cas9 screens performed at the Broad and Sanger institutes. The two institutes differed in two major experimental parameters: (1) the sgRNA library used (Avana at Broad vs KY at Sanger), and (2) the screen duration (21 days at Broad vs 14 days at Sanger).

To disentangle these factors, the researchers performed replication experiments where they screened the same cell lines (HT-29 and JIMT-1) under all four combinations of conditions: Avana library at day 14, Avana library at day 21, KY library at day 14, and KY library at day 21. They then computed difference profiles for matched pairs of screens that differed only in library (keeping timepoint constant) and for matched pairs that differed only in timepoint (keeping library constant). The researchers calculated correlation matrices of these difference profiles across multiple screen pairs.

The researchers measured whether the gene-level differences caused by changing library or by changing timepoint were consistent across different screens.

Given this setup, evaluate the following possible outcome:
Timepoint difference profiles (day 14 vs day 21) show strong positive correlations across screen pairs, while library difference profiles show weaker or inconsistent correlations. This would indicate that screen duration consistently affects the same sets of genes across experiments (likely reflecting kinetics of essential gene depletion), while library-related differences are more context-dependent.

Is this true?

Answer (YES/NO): NO